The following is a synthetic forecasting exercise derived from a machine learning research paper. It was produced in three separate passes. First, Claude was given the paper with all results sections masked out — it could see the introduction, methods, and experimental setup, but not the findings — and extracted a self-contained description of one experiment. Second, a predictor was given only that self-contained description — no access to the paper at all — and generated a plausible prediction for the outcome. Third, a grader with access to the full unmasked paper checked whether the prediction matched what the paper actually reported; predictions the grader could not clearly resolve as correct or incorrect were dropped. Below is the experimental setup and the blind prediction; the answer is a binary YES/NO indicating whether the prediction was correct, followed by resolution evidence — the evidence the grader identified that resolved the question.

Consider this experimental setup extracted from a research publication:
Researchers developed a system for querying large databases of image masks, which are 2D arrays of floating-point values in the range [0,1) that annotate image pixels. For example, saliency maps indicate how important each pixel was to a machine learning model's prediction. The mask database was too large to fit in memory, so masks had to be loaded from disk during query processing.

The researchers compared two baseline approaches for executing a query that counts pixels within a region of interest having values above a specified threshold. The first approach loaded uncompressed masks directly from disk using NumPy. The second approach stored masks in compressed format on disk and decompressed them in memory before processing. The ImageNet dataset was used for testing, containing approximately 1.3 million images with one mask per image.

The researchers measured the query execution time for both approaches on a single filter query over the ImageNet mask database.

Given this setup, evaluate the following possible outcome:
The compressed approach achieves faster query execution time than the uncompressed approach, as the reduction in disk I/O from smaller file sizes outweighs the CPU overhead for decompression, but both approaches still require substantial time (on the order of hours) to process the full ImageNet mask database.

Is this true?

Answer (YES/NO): NO